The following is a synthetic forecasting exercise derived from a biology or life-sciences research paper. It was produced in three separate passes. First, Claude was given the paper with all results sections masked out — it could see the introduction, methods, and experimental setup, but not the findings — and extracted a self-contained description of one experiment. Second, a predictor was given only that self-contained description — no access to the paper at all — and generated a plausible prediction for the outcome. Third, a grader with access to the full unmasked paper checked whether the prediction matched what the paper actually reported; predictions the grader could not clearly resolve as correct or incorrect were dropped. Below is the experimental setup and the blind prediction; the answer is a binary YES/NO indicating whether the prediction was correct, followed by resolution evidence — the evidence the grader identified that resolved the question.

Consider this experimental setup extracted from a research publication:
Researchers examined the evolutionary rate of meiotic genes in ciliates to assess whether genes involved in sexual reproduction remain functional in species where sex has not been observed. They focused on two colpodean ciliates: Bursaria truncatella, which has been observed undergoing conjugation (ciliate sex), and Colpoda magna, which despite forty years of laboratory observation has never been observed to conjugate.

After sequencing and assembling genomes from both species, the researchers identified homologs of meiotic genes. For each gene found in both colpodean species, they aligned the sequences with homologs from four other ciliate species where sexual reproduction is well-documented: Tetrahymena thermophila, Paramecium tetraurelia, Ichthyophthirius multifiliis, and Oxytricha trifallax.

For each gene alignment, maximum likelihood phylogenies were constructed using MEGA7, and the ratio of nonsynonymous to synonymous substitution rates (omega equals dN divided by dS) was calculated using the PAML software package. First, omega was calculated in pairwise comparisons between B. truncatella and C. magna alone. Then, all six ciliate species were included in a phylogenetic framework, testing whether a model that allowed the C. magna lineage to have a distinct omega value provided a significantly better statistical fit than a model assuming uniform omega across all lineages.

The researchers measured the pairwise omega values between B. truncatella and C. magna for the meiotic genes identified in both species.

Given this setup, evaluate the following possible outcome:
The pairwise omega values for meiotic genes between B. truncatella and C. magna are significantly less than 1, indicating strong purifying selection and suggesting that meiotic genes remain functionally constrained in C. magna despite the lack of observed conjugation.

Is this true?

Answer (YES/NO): YES